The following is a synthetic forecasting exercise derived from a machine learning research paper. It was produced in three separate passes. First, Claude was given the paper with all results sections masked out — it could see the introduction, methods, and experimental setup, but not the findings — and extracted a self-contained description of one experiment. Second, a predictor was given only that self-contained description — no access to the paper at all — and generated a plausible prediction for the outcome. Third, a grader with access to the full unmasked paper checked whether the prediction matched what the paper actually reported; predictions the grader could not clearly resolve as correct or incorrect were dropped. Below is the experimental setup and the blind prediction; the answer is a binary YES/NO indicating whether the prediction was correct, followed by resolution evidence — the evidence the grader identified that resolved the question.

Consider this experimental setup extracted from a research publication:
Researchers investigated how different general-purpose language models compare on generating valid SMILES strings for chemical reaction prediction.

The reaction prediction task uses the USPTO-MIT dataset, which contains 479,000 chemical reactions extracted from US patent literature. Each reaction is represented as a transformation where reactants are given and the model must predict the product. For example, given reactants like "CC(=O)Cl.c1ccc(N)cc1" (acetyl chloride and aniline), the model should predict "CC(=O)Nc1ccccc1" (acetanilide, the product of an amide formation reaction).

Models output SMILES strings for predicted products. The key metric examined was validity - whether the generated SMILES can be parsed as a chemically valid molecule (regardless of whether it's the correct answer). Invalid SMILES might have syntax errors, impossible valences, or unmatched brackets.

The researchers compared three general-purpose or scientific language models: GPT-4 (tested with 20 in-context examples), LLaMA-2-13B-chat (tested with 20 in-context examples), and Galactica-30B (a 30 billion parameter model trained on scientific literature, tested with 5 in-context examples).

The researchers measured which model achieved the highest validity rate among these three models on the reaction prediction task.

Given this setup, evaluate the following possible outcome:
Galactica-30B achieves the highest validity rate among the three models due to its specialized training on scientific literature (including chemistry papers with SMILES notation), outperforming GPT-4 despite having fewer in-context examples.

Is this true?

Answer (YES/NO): YES